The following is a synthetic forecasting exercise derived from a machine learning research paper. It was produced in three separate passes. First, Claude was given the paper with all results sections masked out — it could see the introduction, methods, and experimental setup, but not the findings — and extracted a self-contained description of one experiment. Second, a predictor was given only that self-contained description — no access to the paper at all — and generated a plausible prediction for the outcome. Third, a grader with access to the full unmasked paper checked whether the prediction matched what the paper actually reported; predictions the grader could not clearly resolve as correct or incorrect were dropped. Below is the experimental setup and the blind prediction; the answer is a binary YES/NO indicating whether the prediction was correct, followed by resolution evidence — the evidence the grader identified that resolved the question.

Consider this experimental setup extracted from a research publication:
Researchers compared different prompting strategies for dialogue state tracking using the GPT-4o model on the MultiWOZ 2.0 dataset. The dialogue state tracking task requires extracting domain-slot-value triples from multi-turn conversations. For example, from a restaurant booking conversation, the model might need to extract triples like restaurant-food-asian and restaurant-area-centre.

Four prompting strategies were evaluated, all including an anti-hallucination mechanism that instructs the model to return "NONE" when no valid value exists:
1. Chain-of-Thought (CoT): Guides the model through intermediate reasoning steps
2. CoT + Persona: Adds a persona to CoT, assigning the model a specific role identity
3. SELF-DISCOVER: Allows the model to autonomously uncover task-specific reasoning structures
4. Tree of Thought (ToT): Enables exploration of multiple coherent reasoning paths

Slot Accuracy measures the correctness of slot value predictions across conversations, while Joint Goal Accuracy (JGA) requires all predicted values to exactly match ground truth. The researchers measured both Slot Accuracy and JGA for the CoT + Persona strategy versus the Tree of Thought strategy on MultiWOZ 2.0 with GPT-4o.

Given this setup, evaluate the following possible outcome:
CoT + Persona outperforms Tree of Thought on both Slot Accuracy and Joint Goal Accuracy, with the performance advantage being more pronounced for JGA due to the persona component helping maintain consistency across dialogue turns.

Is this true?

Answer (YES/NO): YES